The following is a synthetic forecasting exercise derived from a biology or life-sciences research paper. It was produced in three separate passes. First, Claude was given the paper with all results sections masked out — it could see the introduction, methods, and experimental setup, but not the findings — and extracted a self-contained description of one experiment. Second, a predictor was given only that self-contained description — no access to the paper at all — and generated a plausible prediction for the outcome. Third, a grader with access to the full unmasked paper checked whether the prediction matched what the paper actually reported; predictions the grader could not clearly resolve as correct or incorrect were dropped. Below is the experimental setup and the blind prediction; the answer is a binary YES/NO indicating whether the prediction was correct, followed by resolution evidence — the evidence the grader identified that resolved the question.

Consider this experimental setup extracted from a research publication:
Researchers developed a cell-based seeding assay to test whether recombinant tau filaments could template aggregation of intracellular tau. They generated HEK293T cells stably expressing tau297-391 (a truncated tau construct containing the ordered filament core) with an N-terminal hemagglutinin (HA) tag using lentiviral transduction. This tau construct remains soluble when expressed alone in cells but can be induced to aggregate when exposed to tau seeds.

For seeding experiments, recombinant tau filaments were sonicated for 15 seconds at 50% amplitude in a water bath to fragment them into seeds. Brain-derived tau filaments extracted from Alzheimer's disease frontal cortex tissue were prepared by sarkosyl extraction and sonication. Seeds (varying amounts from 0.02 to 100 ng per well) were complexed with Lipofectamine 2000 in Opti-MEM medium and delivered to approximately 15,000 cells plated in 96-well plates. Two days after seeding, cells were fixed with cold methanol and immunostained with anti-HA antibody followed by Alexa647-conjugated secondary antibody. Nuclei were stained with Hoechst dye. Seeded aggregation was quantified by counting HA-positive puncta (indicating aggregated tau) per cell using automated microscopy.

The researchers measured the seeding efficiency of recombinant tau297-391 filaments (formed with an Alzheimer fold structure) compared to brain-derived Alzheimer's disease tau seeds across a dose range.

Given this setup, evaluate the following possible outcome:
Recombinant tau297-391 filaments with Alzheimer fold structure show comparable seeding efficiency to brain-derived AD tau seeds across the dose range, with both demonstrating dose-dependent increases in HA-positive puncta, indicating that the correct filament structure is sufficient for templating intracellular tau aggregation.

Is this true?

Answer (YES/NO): NO